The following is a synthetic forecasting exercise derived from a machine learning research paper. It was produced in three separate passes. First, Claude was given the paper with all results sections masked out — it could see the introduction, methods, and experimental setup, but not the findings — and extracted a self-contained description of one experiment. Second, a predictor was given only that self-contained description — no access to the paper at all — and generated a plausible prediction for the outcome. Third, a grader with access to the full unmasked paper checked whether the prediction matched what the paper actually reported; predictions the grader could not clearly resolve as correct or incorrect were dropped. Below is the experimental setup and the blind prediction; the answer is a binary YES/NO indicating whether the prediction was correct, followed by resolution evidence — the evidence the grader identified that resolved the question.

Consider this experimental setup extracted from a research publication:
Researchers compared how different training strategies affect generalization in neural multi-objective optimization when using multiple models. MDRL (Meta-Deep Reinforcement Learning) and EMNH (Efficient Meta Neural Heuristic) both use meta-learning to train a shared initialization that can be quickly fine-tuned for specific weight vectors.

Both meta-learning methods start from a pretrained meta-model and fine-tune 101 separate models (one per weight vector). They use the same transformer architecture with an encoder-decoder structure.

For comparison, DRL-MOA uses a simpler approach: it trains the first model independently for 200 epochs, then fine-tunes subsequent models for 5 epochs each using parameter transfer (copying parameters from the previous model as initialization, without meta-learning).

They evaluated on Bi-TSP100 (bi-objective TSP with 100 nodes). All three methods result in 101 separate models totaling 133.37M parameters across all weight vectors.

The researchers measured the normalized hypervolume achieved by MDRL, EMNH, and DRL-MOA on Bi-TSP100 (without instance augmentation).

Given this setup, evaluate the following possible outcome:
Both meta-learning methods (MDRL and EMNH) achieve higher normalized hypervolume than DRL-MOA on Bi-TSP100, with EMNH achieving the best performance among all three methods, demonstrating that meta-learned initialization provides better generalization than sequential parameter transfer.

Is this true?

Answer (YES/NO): NO